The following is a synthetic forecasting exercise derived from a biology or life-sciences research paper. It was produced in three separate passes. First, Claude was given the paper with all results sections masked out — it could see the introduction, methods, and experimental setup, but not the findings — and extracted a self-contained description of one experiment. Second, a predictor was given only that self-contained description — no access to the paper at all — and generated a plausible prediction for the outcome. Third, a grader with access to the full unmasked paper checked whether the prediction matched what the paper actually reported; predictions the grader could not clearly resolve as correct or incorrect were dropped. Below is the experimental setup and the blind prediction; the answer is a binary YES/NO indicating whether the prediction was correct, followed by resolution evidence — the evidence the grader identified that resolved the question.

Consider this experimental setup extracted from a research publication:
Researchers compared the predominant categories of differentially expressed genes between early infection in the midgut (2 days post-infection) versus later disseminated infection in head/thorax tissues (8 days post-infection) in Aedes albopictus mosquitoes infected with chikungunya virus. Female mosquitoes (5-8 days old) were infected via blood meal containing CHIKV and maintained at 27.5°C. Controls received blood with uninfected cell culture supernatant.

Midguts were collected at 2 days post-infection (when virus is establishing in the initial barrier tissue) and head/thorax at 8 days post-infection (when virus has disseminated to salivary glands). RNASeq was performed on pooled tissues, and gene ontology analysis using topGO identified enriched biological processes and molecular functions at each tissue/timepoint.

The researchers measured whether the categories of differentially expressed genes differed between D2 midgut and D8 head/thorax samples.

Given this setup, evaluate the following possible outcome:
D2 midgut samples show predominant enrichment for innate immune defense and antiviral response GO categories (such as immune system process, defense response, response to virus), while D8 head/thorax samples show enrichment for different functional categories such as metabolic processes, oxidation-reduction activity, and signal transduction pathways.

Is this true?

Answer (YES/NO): NO